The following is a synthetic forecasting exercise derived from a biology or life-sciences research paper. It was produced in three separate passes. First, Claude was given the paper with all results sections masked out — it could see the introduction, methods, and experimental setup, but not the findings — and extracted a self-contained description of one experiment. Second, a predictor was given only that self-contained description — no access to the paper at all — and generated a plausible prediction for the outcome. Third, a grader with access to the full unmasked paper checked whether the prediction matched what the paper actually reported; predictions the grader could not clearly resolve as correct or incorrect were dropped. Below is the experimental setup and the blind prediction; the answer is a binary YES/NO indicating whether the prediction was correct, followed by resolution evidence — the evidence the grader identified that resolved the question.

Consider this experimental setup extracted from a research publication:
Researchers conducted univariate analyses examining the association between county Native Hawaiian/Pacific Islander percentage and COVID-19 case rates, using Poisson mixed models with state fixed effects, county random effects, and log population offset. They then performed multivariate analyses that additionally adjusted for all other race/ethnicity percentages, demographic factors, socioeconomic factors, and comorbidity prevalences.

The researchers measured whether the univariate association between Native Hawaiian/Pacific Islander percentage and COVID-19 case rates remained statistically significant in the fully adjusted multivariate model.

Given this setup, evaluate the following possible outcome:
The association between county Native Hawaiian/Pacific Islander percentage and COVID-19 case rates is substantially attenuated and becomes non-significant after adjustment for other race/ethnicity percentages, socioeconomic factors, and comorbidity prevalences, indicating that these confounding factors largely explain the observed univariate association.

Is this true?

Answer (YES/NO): NO